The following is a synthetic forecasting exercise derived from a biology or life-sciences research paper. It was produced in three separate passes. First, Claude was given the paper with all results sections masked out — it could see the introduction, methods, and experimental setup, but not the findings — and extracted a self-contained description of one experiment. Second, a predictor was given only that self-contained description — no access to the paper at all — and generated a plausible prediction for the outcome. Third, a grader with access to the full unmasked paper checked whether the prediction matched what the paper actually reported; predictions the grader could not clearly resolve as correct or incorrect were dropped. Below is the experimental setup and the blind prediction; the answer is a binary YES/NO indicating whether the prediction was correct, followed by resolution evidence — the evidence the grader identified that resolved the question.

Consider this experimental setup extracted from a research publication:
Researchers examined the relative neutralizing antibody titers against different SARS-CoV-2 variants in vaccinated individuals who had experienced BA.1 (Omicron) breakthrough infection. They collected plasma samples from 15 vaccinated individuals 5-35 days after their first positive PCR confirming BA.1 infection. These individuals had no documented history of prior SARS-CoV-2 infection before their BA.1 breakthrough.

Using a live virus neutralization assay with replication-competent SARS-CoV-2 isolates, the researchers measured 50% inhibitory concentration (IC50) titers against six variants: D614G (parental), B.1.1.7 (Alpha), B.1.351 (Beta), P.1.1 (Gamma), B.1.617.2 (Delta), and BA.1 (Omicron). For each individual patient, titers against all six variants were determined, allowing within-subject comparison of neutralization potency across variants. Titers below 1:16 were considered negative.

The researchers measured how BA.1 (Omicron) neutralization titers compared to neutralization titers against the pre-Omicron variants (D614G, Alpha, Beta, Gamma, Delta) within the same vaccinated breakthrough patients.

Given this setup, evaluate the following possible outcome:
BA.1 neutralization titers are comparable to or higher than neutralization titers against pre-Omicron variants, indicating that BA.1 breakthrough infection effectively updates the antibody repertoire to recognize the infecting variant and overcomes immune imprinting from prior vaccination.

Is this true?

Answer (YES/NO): NO